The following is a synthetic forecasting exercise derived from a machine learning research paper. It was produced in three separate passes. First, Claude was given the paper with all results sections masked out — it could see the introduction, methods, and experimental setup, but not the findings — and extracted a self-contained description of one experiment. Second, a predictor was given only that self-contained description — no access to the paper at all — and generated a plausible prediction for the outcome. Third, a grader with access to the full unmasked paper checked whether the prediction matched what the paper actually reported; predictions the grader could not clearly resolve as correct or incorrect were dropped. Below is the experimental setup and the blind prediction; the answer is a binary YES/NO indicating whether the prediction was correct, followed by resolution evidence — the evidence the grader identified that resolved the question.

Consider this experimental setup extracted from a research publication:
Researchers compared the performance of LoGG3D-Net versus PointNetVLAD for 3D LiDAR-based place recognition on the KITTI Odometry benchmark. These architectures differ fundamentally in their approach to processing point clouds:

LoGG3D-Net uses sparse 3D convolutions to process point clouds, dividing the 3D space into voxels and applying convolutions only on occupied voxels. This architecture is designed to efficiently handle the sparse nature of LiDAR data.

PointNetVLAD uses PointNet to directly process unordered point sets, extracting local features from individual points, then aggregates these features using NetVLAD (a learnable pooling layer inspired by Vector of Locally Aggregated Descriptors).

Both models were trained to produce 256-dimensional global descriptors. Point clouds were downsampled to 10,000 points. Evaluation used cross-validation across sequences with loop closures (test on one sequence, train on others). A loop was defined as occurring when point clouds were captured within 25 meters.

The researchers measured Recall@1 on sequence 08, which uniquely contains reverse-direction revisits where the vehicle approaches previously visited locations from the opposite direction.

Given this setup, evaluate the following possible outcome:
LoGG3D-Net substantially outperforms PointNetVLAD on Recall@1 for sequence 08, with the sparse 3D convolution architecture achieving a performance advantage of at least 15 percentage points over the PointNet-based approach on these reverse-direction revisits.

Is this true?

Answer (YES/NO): NO